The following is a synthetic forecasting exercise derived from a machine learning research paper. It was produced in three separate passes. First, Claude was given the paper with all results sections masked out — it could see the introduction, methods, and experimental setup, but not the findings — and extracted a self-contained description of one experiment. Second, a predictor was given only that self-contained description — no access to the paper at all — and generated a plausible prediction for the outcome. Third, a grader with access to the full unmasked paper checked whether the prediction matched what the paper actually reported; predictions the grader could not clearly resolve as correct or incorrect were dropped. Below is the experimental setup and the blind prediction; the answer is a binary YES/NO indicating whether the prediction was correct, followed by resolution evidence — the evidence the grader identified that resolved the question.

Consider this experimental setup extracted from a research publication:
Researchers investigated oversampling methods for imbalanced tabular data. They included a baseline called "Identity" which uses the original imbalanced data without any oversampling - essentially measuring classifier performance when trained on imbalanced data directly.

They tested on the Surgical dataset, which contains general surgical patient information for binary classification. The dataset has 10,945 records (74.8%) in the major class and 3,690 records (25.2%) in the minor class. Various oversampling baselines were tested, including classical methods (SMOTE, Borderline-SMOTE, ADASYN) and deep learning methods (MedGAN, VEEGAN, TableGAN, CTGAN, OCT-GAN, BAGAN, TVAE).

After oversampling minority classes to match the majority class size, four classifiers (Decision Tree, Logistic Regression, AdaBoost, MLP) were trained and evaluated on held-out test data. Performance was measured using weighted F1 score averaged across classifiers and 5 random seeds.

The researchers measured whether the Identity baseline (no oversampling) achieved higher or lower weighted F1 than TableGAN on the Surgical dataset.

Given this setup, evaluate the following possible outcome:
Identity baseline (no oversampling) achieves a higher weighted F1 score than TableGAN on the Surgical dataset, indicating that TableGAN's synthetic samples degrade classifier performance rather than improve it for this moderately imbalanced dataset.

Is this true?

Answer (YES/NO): NO